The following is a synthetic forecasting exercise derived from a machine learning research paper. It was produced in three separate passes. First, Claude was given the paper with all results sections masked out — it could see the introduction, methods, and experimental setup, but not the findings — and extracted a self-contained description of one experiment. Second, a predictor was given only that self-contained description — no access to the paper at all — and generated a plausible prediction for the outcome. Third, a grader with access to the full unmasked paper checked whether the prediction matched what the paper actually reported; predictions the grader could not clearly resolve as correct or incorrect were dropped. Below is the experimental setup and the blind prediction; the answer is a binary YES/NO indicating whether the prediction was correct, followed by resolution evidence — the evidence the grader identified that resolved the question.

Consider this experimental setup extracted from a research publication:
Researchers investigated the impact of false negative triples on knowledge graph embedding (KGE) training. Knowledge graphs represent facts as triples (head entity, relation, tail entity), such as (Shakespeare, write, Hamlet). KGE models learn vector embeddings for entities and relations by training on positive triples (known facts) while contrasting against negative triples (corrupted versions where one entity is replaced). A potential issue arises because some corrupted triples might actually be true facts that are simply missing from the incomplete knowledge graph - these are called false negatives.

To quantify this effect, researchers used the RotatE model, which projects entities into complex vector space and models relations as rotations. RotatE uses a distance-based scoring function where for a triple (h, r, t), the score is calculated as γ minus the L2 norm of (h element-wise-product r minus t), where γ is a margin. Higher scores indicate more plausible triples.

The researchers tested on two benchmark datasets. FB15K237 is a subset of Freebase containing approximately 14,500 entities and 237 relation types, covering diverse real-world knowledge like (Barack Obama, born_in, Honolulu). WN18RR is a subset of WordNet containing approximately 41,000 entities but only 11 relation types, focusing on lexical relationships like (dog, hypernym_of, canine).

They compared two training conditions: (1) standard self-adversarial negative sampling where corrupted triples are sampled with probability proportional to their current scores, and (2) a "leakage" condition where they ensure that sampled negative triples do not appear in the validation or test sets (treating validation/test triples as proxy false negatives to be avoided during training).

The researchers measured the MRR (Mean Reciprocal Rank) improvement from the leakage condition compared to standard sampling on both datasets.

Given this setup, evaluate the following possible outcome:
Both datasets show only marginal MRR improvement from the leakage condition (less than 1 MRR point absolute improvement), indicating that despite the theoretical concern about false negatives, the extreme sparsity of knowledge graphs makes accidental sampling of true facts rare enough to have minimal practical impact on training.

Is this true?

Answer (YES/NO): NO